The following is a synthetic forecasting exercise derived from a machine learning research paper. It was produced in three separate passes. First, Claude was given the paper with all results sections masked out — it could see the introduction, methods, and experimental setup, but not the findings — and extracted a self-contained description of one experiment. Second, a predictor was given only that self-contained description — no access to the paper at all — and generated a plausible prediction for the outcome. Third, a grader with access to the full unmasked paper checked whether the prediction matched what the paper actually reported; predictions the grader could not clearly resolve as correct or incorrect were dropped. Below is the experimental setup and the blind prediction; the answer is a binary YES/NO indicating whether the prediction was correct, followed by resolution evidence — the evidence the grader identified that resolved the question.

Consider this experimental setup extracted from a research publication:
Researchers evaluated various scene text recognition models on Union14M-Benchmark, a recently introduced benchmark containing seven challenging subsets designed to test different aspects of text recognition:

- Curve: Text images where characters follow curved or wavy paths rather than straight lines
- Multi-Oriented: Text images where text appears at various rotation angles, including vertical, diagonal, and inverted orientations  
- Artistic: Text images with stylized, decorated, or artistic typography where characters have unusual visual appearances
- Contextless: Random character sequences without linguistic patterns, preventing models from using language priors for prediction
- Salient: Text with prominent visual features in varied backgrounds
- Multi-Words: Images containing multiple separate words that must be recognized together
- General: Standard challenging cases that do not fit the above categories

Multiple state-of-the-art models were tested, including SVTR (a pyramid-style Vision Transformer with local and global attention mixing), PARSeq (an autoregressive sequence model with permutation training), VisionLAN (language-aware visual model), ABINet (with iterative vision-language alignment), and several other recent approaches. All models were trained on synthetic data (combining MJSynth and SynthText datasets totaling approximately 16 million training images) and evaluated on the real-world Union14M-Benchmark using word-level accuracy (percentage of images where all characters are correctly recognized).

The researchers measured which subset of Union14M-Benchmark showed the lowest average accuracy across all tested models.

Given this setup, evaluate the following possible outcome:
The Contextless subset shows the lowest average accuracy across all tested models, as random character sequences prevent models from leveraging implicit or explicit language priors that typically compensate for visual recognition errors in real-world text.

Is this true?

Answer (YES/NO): NO